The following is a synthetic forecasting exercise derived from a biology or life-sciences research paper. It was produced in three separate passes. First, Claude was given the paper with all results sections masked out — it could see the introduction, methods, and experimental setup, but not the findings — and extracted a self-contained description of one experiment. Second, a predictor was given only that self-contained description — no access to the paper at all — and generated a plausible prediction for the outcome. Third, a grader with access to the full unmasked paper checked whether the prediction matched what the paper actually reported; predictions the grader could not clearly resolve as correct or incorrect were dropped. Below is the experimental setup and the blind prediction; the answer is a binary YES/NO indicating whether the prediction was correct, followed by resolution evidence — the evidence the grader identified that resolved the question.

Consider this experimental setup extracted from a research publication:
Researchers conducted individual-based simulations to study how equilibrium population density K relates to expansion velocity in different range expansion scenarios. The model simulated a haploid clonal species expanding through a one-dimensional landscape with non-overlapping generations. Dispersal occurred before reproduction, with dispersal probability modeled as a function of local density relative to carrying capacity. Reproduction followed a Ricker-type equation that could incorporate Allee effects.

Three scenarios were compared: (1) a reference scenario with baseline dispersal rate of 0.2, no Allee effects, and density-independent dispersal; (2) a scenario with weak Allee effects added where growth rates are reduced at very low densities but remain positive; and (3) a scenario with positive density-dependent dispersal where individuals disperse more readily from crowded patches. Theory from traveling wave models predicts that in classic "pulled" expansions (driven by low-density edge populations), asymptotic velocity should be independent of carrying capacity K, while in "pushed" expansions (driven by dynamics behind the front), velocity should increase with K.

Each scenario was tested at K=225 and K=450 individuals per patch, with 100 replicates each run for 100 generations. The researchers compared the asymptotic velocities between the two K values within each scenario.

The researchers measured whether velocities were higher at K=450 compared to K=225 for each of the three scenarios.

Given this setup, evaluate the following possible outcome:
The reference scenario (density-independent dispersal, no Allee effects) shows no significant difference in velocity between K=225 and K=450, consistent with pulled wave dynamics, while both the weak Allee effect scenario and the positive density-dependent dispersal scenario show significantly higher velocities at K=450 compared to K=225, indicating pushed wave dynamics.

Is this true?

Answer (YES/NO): NO